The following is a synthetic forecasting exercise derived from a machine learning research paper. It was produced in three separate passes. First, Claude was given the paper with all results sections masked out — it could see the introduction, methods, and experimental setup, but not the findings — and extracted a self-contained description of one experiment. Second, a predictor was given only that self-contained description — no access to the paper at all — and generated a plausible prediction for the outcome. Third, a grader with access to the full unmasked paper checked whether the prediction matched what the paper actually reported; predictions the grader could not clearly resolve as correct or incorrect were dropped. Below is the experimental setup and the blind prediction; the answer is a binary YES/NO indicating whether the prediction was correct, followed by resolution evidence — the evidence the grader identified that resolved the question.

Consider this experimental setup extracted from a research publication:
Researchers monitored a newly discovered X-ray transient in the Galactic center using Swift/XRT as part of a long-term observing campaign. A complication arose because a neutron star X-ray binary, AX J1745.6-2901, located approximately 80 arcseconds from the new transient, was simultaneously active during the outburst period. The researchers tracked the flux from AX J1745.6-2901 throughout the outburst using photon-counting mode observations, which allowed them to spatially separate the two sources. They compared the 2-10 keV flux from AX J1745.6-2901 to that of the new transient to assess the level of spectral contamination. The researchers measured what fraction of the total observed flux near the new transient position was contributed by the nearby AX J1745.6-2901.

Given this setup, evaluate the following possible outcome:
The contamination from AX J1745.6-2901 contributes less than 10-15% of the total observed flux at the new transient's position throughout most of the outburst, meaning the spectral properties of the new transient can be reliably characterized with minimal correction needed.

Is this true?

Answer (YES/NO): YES